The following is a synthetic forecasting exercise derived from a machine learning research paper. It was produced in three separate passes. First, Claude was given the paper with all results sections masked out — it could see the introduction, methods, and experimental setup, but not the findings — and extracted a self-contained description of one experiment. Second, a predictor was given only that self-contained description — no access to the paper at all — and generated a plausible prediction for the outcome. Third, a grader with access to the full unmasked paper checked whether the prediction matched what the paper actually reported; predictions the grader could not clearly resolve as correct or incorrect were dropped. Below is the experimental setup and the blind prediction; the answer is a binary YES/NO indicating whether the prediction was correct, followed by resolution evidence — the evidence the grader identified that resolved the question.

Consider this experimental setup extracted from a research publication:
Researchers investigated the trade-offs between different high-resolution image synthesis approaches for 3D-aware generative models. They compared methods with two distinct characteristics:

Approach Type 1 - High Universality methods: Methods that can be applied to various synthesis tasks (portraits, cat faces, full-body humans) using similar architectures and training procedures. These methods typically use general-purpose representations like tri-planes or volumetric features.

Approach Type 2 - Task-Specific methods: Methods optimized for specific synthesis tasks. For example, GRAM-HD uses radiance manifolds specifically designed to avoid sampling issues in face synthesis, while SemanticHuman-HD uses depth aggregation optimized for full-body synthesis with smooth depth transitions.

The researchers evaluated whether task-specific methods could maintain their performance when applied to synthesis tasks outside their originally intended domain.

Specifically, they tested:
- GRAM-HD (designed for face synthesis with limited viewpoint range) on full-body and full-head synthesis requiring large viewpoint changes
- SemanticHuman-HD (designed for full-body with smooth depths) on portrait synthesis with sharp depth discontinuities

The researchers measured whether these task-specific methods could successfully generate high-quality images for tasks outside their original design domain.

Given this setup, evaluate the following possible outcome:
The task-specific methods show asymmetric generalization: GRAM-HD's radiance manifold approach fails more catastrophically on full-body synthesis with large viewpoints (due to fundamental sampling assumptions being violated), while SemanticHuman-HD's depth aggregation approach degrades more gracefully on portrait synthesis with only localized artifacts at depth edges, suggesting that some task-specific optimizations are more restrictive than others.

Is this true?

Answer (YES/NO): NO